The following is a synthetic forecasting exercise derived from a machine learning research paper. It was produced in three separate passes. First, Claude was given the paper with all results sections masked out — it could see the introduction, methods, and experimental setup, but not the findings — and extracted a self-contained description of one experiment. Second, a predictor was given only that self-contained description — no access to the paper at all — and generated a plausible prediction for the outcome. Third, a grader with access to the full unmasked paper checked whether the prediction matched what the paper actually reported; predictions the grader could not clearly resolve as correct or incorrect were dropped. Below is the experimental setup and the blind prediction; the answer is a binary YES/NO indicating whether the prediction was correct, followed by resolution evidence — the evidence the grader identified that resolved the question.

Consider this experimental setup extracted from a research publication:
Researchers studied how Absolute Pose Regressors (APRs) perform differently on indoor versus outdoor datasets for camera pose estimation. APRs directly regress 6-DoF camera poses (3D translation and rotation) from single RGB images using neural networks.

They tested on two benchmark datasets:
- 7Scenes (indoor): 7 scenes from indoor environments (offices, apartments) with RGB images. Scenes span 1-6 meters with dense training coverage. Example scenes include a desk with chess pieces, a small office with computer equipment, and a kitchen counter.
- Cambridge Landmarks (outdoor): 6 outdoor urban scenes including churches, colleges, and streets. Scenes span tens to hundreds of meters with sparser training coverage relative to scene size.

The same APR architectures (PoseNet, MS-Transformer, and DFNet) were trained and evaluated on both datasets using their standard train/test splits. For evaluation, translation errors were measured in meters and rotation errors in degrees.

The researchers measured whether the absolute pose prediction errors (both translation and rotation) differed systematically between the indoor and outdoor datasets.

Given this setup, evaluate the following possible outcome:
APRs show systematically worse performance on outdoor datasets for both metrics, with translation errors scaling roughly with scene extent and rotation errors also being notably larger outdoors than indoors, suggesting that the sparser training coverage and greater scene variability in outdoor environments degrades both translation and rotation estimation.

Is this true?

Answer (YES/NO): NO